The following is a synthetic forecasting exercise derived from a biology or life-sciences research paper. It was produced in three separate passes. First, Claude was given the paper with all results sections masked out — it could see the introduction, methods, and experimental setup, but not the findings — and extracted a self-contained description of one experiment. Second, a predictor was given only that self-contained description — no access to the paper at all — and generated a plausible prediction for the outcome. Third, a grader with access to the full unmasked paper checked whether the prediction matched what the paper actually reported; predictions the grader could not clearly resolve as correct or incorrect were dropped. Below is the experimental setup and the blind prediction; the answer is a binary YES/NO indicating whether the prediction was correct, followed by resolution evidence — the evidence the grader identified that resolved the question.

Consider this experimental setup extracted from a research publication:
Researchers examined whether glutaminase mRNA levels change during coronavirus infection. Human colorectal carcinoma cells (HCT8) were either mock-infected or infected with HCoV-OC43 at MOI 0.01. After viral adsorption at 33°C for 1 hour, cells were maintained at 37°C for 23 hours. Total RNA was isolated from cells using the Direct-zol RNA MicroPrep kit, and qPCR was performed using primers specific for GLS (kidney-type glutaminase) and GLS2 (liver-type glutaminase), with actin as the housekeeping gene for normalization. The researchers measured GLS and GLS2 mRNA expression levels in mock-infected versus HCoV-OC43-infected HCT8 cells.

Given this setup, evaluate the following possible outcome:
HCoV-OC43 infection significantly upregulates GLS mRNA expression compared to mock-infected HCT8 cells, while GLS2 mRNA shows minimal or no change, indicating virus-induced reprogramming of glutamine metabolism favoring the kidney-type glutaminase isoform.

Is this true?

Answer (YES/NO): YES